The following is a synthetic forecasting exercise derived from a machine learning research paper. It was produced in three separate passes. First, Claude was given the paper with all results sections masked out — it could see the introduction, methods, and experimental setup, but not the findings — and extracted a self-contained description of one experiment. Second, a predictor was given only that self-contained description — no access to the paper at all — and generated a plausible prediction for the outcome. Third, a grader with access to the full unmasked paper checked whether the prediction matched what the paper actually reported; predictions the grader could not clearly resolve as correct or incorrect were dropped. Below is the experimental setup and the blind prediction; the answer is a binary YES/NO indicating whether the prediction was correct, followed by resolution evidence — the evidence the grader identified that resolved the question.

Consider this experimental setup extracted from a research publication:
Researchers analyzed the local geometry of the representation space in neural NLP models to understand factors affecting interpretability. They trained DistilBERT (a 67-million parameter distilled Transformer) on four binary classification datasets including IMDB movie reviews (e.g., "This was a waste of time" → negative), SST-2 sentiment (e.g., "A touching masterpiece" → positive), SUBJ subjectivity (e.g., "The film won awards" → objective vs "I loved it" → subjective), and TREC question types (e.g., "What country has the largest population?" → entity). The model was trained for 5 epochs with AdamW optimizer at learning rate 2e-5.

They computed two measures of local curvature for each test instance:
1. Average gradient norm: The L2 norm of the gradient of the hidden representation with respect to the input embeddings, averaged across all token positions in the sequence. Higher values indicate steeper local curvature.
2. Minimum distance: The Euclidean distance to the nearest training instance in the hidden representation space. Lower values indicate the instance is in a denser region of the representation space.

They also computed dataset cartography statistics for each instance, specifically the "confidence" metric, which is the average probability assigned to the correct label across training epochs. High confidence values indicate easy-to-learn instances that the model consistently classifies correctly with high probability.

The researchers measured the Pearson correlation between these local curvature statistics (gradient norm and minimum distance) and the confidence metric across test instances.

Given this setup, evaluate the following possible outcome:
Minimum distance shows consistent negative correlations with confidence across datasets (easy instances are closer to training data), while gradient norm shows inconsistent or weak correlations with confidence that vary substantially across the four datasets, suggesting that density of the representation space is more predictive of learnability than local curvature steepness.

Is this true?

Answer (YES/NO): NO